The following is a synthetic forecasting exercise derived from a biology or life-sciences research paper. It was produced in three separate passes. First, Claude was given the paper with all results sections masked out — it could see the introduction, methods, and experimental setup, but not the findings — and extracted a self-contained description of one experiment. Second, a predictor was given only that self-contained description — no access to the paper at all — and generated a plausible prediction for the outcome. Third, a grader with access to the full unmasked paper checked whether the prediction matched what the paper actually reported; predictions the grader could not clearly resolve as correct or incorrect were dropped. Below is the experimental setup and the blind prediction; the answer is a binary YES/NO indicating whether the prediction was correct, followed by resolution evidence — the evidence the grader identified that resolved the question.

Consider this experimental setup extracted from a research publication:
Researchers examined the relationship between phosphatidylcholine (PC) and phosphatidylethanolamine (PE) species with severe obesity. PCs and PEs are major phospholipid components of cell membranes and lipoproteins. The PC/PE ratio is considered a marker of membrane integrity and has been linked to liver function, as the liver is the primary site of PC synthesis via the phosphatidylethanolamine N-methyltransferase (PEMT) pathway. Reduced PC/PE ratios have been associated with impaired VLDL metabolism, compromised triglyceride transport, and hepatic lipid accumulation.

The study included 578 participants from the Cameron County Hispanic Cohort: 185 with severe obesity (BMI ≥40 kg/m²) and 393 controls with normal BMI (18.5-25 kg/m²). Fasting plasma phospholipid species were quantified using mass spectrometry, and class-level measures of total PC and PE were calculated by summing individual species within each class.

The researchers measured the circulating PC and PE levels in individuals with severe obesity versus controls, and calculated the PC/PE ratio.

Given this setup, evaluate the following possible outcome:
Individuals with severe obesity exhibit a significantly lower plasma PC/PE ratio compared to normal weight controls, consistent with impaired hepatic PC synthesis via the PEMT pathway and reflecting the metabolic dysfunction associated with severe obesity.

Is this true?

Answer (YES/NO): YES